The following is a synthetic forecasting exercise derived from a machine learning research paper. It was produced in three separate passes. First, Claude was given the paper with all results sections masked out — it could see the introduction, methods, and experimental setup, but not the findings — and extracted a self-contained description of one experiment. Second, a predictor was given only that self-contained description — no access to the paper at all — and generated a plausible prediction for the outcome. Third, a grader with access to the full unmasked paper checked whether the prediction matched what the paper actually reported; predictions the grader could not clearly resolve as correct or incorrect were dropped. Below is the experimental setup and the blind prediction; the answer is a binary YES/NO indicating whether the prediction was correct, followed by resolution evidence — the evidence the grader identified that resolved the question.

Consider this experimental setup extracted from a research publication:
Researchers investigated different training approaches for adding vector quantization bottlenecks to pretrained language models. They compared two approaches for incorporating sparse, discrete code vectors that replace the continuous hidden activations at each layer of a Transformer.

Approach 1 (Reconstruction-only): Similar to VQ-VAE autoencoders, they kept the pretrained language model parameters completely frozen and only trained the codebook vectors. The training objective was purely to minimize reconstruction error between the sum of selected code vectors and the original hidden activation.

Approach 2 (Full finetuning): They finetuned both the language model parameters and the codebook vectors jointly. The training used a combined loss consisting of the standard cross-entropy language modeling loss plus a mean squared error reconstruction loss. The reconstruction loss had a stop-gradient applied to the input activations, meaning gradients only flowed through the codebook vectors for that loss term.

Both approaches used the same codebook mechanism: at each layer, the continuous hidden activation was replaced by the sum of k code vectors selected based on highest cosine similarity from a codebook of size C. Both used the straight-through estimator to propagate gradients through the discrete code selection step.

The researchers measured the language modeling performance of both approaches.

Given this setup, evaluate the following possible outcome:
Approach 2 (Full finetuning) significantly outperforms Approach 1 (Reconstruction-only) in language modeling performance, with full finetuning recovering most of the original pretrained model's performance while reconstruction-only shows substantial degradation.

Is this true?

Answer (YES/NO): YES